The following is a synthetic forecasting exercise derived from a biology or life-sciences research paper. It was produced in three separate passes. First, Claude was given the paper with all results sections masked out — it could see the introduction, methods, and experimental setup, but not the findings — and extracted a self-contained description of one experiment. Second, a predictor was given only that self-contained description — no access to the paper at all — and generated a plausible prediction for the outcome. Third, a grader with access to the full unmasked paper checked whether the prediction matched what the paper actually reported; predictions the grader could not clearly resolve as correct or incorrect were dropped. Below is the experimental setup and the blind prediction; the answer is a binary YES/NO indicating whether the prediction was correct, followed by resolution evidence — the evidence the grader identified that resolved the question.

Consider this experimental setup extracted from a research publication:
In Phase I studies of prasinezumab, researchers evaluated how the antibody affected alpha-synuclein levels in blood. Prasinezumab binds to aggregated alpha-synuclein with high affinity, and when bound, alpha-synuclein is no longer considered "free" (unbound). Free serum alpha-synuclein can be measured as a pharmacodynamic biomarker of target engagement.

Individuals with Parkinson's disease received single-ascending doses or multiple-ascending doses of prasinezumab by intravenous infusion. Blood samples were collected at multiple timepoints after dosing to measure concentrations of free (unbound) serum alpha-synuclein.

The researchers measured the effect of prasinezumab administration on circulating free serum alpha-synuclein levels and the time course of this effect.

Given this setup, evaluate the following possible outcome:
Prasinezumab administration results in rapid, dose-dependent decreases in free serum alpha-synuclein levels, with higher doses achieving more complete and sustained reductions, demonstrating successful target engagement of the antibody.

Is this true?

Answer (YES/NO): YES